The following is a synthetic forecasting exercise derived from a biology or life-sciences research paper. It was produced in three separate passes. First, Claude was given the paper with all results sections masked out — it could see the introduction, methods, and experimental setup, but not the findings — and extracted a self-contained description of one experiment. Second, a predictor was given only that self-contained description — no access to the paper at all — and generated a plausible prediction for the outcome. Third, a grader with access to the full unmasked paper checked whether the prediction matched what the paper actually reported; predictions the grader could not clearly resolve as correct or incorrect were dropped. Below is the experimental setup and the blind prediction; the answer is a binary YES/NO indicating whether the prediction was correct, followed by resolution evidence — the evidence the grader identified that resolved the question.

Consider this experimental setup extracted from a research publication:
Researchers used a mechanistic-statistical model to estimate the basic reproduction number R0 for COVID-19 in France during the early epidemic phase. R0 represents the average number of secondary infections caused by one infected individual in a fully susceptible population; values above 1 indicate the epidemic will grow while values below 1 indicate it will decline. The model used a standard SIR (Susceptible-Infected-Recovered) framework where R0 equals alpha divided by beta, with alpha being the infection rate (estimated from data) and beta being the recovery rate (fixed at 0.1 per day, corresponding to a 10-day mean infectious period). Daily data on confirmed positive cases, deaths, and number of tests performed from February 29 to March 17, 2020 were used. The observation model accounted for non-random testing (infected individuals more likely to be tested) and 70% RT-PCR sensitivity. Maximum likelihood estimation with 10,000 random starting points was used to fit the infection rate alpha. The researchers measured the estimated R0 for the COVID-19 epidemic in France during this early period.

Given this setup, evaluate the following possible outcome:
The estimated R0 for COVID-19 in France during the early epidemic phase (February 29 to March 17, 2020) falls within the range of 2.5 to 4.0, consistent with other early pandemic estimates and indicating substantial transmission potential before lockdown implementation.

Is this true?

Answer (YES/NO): YES